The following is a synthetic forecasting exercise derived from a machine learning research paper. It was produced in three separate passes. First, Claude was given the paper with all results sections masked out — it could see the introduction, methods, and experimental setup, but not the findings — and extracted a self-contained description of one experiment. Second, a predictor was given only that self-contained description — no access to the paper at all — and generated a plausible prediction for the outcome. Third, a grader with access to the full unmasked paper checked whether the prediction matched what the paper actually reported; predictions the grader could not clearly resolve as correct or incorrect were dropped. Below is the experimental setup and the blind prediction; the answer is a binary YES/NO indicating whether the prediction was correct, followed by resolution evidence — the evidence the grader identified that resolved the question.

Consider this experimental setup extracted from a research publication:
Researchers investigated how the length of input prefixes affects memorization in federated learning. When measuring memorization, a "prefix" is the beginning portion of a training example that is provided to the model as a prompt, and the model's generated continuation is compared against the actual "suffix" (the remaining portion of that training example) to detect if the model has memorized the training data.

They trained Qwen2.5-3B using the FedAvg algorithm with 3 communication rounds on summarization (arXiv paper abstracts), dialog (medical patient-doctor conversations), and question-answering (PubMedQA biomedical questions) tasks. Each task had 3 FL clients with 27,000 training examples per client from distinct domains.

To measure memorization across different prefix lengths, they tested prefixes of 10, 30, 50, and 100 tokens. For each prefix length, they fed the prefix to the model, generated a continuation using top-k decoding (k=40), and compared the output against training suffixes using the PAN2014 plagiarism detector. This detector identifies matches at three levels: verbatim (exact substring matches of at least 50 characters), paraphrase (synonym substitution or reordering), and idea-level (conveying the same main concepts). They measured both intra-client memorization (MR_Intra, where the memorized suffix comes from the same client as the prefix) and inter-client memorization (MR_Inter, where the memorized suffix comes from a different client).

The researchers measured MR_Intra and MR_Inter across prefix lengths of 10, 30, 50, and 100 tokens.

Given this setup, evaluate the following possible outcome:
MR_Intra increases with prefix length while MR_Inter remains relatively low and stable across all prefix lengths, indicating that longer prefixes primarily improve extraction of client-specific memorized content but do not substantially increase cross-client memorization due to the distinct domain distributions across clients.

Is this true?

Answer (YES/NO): NO